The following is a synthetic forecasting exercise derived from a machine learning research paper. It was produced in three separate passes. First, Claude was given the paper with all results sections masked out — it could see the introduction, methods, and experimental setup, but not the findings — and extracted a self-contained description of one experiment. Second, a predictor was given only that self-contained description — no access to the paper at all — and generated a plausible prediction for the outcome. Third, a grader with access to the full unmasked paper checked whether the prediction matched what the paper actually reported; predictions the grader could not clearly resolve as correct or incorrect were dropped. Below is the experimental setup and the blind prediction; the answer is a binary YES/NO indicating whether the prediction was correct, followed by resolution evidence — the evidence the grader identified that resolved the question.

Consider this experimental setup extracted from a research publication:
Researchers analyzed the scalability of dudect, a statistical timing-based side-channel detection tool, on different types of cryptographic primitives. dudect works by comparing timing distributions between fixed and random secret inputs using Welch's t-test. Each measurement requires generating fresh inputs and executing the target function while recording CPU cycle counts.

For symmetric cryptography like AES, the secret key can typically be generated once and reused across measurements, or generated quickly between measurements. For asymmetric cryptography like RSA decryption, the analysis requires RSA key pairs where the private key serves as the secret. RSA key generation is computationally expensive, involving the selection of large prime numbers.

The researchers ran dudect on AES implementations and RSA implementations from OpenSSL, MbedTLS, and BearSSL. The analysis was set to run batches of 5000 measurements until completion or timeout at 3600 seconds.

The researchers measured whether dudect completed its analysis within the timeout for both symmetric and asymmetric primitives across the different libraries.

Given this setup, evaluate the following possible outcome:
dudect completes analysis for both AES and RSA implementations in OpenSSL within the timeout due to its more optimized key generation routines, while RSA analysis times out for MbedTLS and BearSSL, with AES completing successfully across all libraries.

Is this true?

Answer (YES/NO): YES